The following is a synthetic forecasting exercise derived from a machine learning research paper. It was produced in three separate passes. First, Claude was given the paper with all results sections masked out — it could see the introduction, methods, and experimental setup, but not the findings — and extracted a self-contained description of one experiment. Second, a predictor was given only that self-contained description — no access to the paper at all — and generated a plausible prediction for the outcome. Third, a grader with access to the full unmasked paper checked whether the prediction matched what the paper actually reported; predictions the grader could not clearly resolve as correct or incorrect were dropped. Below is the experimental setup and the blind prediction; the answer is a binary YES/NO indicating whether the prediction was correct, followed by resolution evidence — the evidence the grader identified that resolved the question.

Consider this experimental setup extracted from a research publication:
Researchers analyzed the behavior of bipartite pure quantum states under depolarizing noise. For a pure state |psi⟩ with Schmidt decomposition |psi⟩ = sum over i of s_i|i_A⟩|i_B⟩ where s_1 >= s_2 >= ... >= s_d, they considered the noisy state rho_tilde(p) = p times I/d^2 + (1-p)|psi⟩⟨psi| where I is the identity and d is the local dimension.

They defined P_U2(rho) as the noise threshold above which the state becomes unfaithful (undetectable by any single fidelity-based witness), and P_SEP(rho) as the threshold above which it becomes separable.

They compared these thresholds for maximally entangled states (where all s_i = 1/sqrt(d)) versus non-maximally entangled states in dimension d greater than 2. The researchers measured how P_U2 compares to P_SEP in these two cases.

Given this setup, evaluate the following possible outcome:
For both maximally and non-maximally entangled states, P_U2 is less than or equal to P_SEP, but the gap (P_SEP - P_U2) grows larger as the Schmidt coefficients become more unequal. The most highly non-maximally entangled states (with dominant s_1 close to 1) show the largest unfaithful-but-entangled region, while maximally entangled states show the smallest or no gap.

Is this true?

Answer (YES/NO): NO